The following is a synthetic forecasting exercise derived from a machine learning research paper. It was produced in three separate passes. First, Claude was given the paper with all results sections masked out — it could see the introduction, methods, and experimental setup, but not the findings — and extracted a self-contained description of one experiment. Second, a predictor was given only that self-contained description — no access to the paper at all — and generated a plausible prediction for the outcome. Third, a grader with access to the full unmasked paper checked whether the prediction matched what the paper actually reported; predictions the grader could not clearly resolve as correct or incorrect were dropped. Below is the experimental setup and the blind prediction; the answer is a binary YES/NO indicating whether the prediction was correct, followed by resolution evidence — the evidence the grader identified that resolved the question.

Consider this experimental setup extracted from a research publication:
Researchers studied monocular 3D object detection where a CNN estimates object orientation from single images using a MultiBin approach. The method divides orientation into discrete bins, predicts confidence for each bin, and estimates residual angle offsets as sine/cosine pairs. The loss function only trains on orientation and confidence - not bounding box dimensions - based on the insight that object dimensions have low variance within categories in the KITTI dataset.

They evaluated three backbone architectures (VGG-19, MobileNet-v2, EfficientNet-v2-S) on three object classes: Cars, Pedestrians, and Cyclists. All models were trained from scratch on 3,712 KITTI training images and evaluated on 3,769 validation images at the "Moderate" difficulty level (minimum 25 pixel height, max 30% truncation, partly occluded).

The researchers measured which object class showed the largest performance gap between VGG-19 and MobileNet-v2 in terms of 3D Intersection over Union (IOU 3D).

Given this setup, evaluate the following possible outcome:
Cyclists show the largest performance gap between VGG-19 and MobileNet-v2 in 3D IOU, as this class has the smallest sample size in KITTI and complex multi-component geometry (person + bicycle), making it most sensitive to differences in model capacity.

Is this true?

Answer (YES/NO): NO